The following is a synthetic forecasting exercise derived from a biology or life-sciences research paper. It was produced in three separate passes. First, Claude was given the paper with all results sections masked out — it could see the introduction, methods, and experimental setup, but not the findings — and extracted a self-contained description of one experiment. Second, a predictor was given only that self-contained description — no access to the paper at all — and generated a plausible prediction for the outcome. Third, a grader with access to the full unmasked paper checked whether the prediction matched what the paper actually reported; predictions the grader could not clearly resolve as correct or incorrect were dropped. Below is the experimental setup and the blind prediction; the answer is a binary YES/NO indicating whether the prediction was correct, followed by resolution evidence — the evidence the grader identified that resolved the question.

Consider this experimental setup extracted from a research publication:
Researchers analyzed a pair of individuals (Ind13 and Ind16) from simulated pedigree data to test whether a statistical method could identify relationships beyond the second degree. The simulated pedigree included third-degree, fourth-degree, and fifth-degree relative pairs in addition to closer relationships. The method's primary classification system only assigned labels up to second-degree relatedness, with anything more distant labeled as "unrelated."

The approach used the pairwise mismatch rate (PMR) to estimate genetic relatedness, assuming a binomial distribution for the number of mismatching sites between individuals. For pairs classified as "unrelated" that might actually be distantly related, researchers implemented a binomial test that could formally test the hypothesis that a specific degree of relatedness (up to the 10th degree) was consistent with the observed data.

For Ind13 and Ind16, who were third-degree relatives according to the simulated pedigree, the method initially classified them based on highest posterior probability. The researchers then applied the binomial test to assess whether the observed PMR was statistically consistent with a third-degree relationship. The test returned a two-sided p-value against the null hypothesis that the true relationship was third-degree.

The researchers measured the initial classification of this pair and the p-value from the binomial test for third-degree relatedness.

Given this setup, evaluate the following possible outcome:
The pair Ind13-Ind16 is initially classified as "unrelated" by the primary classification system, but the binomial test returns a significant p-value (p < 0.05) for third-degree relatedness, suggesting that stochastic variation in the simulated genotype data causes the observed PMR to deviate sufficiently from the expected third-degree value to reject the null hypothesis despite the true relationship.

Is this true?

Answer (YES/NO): NO